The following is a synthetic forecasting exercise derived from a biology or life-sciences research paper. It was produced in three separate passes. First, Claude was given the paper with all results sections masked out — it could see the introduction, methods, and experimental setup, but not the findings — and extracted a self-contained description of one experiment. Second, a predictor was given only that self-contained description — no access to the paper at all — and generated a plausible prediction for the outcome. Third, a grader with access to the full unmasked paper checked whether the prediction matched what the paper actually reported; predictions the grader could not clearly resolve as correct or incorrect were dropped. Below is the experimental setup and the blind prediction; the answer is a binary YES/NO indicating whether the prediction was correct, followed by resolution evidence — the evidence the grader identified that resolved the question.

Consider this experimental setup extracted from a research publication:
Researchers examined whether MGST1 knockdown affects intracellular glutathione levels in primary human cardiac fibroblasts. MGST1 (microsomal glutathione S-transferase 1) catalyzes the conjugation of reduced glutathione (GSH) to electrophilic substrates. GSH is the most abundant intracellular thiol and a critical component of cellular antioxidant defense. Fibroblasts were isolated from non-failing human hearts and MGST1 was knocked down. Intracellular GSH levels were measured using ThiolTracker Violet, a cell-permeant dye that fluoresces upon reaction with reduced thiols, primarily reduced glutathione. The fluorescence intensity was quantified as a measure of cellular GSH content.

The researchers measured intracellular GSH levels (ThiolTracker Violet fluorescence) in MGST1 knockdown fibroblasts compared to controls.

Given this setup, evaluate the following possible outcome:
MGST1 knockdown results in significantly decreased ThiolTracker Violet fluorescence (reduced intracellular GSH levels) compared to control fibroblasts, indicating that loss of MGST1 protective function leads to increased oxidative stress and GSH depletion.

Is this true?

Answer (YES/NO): NO